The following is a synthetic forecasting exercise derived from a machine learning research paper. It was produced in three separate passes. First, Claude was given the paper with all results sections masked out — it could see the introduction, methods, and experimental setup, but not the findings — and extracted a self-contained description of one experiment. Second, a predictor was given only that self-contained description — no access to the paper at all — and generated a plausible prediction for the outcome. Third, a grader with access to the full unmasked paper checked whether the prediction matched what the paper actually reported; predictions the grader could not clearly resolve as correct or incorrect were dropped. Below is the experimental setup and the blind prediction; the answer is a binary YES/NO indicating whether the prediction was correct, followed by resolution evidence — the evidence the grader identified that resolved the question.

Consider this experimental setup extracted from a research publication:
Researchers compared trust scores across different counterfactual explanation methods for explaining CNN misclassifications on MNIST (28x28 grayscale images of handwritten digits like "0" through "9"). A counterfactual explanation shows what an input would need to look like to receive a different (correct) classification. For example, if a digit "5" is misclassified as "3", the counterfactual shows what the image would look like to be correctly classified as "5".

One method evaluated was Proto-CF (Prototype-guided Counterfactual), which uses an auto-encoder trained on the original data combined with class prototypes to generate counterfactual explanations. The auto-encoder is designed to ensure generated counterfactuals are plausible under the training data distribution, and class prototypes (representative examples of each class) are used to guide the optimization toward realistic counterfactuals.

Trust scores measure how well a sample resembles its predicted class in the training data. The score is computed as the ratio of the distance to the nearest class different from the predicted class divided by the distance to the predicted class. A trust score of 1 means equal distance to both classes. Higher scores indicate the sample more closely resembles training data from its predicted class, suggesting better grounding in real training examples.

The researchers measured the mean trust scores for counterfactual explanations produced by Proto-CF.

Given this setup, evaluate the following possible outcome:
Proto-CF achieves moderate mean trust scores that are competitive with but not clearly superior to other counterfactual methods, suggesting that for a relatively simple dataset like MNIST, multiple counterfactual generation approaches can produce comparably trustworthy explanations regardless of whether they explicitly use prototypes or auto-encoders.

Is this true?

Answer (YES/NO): NO